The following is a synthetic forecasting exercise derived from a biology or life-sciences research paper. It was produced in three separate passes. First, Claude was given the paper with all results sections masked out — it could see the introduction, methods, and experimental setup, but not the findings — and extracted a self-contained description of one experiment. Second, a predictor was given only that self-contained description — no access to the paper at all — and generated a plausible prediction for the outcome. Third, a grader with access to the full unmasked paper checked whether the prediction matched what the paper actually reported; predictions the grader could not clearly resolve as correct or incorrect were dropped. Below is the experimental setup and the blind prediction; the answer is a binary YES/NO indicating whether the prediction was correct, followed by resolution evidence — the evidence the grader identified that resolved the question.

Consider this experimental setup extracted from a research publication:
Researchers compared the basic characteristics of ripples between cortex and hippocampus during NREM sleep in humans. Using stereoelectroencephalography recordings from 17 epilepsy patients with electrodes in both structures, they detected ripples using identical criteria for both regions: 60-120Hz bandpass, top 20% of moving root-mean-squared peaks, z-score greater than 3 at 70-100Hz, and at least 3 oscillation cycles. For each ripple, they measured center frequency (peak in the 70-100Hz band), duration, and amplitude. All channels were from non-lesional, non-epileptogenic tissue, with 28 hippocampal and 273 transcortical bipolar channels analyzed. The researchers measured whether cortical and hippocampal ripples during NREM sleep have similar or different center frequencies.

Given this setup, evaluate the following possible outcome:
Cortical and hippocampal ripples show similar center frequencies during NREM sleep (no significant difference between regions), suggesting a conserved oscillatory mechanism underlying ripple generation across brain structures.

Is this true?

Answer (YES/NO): YES